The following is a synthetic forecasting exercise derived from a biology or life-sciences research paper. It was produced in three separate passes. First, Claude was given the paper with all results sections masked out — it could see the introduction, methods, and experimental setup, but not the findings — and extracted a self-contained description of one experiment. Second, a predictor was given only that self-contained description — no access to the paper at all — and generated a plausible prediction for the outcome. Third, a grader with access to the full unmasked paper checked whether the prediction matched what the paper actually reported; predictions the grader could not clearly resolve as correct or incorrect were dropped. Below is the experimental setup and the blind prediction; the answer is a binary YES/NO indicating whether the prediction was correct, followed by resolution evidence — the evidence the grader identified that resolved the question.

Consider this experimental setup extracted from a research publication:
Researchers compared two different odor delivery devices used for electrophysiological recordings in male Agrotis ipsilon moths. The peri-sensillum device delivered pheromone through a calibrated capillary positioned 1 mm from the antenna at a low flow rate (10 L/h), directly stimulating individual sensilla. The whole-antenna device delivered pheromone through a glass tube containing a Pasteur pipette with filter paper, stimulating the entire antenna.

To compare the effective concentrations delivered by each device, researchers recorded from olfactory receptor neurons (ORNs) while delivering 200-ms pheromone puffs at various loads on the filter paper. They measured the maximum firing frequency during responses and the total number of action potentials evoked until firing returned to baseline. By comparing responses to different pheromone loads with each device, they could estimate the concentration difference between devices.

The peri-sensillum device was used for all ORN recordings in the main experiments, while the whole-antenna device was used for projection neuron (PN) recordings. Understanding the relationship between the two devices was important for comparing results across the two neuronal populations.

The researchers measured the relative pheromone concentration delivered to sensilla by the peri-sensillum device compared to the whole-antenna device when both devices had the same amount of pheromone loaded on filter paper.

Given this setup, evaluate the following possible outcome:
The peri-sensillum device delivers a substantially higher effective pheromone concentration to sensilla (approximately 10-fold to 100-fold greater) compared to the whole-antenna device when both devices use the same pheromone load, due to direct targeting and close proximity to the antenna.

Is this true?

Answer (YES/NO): NO